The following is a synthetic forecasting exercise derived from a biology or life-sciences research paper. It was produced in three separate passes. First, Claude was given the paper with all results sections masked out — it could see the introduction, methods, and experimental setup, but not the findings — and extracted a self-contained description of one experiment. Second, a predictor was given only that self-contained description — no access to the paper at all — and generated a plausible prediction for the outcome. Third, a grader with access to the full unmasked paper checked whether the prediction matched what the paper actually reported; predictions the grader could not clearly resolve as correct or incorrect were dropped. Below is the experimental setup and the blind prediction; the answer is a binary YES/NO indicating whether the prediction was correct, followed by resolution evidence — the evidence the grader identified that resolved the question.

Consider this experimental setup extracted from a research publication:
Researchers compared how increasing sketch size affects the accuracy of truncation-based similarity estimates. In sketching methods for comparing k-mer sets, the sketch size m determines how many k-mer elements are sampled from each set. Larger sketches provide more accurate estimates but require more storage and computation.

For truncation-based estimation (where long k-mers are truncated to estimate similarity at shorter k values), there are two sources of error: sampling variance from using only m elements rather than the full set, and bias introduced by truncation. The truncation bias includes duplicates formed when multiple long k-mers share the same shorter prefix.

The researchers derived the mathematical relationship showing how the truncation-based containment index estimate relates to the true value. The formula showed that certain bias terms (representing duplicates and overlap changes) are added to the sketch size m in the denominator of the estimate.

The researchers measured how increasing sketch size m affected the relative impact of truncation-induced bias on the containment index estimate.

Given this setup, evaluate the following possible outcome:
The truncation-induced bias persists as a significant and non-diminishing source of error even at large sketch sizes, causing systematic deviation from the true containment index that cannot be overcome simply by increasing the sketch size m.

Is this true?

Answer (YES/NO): NO